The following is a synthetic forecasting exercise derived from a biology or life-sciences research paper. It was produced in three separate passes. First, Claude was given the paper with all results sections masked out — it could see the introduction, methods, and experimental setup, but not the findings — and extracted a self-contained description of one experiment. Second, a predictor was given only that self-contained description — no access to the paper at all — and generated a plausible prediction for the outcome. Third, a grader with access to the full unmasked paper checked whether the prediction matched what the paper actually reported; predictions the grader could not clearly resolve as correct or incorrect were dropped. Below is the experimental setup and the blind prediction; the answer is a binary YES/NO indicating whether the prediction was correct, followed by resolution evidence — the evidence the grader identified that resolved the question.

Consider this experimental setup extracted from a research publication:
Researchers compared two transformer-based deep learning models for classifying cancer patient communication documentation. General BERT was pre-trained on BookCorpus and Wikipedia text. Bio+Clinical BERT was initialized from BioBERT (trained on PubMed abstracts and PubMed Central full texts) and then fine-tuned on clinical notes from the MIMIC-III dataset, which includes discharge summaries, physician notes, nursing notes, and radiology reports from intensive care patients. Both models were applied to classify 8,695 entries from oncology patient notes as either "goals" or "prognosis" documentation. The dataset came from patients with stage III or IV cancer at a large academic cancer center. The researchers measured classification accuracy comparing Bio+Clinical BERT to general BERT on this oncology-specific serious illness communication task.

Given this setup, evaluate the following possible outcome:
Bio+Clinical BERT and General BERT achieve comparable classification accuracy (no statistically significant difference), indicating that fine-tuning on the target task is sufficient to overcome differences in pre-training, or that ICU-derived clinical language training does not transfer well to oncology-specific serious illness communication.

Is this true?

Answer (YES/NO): NO